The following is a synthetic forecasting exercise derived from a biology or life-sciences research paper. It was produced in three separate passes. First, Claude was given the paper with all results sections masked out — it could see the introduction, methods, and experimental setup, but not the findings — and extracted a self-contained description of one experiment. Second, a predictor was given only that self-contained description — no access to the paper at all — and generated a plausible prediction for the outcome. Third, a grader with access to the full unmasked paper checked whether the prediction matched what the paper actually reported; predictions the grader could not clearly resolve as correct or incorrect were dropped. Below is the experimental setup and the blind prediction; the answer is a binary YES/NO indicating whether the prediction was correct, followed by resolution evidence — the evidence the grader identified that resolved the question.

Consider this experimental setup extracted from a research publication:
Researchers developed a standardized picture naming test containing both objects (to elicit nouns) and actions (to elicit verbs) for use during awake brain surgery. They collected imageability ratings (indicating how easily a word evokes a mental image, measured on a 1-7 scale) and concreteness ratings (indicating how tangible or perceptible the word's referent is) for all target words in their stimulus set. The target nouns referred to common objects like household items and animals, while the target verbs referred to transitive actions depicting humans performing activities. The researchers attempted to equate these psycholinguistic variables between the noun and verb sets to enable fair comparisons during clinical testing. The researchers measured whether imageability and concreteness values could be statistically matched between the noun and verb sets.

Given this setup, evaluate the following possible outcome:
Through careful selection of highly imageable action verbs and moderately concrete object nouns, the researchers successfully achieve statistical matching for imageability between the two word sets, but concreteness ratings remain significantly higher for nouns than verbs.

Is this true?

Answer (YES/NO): NO